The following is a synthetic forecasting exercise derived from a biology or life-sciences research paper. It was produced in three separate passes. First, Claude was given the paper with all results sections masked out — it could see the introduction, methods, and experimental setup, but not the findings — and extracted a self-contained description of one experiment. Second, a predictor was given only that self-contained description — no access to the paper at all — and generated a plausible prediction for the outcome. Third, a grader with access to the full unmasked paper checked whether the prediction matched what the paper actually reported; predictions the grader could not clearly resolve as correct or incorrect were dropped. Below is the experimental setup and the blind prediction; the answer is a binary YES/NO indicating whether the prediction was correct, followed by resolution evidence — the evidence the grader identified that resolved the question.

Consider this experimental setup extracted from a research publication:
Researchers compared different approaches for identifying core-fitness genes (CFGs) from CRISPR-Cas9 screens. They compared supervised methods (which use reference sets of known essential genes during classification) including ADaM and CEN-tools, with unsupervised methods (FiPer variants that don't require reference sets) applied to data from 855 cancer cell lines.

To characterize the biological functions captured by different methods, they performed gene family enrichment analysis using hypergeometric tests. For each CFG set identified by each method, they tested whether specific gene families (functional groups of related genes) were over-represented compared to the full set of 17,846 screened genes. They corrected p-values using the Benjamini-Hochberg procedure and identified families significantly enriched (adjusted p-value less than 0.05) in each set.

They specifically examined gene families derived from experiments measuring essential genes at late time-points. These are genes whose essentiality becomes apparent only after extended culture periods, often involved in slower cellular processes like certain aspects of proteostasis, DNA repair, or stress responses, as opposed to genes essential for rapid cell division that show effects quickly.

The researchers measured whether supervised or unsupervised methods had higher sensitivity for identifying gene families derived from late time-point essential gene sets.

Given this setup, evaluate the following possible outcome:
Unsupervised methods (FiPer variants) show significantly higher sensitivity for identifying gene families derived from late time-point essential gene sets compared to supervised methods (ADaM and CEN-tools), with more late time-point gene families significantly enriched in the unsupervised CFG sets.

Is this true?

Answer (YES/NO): YES